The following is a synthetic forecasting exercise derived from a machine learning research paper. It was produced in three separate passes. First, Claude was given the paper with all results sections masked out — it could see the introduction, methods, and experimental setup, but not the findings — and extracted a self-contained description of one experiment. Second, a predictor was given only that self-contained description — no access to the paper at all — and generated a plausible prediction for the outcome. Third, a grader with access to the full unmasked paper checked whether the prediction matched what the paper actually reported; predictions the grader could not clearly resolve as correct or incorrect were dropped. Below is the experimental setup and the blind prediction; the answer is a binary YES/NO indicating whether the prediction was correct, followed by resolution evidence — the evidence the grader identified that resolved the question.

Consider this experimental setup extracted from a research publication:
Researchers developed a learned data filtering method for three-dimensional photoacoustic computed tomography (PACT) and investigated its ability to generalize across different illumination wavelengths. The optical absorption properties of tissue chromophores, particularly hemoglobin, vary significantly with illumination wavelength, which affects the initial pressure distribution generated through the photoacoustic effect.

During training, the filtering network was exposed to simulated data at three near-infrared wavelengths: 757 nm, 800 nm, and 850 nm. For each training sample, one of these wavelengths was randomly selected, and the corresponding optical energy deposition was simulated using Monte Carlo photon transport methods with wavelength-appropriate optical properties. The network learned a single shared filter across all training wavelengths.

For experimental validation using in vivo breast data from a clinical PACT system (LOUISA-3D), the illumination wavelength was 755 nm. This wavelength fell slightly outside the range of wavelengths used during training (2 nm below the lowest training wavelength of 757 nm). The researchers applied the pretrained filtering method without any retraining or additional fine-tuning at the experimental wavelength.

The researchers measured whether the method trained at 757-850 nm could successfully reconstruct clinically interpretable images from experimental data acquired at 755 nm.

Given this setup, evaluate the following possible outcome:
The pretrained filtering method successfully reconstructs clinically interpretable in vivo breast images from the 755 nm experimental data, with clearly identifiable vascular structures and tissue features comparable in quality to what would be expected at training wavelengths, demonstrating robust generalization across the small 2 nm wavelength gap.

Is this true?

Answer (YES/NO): YES